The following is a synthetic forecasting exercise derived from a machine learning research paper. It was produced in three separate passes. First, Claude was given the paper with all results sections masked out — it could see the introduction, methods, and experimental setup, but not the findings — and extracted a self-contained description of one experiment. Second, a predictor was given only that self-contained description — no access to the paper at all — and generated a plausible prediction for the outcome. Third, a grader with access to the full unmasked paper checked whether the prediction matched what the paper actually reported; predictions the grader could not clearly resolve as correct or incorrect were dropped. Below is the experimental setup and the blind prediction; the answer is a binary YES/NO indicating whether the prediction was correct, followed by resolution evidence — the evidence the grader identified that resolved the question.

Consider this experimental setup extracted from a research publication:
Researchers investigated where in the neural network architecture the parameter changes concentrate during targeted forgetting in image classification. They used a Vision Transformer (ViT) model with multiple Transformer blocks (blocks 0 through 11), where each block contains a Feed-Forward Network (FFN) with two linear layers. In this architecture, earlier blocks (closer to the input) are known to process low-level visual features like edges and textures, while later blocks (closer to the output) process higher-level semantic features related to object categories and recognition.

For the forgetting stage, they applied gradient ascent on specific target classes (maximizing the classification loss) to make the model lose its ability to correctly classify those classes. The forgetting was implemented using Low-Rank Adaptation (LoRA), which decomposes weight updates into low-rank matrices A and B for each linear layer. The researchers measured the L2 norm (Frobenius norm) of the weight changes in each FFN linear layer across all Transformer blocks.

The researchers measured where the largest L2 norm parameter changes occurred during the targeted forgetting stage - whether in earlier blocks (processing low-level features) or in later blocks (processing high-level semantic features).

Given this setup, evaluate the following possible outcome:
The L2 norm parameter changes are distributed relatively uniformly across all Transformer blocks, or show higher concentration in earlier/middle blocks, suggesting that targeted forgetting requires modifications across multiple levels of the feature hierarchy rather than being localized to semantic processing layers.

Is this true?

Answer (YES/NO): NO